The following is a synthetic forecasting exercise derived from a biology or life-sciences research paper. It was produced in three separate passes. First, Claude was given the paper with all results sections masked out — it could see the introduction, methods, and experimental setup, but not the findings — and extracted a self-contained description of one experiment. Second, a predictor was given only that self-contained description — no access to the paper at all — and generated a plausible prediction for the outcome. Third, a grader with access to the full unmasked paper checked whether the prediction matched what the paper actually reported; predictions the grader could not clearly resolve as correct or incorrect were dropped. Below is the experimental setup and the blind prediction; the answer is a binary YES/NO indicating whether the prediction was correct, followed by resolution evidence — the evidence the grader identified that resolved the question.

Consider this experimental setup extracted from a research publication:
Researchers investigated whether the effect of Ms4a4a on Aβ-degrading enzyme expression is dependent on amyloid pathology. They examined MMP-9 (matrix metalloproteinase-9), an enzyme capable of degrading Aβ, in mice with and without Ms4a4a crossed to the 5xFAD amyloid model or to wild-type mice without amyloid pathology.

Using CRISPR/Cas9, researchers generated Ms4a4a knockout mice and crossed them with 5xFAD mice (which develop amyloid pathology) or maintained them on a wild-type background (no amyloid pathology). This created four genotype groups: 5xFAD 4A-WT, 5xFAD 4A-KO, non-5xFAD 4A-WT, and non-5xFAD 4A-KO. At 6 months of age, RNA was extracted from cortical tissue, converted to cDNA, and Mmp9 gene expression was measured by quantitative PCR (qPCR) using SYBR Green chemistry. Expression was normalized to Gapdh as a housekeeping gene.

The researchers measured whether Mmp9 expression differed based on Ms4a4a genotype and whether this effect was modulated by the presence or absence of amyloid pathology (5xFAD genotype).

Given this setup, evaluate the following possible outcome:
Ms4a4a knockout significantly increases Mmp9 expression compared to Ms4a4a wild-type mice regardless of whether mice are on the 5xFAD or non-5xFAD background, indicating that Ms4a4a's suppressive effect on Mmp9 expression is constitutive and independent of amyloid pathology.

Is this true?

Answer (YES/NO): NO